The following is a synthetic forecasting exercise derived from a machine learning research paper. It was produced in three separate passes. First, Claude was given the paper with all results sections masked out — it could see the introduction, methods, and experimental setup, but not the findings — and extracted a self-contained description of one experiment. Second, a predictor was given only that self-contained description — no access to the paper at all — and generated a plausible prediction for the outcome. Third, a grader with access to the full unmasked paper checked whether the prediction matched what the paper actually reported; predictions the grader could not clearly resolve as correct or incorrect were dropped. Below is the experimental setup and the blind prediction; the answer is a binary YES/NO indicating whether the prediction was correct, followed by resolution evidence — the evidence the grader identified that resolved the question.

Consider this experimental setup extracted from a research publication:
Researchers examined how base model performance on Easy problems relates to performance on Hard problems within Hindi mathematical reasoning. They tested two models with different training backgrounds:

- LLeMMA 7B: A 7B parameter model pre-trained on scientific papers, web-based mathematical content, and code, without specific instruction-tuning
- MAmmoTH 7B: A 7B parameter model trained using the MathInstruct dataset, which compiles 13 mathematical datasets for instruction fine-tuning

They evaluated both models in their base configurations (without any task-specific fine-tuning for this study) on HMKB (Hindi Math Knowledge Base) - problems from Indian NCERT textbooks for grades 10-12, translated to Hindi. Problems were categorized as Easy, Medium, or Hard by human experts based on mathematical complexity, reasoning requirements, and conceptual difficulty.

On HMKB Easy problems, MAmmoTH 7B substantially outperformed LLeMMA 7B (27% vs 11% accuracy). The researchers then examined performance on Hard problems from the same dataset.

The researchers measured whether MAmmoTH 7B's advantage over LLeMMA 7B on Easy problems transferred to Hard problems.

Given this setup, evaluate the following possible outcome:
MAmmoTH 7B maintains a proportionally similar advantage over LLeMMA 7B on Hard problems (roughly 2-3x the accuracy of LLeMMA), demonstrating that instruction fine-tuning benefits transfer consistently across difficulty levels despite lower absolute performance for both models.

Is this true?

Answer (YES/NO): NO